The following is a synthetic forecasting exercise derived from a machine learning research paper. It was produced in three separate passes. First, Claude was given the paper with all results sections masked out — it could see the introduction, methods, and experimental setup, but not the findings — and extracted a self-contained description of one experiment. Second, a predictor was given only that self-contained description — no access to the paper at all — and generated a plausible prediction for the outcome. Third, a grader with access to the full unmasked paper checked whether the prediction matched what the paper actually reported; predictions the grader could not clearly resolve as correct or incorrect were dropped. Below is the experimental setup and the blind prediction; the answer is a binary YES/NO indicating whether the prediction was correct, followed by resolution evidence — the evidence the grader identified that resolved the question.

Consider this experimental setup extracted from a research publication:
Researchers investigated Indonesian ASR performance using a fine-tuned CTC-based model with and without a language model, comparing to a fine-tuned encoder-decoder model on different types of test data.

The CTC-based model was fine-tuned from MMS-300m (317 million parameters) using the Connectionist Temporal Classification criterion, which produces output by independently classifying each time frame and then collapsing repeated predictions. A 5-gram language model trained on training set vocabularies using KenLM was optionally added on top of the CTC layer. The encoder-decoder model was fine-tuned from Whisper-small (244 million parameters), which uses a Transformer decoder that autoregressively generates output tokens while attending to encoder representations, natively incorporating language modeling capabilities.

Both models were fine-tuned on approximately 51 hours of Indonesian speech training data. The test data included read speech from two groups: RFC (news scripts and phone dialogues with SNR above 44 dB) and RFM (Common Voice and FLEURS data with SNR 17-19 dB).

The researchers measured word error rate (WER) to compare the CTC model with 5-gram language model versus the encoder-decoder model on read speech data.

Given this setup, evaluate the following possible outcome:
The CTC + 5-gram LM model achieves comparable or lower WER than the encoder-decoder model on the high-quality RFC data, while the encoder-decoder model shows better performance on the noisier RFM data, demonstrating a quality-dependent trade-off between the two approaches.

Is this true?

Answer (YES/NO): NO